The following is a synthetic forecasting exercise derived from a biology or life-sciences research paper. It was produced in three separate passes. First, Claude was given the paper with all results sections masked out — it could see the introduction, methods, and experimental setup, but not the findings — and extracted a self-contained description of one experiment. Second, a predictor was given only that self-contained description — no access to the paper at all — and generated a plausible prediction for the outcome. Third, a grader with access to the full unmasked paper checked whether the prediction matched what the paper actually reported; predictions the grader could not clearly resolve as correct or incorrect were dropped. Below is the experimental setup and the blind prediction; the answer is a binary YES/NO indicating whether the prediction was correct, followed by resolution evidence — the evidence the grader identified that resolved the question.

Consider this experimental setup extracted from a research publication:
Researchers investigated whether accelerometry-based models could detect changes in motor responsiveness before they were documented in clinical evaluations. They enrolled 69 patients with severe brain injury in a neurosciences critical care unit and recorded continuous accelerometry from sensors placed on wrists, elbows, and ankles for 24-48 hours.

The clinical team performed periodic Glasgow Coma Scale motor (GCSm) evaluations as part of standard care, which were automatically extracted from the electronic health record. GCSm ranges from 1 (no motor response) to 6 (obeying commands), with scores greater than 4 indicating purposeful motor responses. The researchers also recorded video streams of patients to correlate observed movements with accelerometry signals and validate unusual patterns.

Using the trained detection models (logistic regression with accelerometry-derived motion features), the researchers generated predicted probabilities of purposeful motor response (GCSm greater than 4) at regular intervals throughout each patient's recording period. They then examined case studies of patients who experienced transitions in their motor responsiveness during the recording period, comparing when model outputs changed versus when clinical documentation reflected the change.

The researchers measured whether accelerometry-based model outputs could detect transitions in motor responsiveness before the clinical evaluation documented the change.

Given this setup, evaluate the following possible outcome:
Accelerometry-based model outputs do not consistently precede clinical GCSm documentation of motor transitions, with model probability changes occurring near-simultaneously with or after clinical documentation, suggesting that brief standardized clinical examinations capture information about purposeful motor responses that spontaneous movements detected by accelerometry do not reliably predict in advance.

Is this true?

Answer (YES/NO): NO